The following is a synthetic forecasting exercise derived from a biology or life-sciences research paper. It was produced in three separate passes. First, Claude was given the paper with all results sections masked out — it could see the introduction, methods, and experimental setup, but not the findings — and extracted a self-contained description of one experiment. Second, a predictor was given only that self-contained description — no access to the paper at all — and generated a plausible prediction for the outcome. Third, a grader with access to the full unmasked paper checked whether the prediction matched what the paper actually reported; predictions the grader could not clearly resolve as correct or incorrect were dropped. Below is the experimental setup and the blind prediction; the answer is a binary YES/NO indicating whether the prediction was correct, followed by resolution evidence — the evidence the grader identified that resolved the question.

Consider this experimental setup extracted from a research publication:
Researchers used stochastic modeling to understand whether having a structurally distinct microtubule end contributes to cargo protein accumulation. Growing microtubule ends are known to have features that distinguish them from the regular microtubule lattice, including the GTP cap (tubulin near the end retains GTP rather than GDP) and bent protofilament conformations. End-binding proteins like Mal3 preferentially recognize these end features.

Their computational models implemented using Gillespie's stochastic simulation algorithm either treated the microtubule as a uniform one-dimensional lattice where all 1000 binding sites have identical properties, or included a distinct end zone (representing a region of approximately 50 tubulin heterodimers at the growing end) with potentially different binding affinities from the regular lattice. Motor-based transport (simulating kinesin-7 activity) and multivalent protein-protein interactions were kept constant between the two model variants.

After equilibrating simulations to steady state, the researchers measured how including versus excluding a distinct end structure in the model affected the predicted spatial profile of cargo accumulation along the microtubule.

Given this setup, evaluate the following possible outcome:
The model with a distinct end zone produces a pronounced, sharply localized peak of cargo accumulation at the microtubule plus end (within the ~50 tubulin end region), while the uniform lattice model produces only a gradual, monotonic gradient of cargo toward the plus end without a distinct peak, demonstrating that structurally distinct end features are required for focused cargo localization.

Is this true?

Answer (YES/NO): NO